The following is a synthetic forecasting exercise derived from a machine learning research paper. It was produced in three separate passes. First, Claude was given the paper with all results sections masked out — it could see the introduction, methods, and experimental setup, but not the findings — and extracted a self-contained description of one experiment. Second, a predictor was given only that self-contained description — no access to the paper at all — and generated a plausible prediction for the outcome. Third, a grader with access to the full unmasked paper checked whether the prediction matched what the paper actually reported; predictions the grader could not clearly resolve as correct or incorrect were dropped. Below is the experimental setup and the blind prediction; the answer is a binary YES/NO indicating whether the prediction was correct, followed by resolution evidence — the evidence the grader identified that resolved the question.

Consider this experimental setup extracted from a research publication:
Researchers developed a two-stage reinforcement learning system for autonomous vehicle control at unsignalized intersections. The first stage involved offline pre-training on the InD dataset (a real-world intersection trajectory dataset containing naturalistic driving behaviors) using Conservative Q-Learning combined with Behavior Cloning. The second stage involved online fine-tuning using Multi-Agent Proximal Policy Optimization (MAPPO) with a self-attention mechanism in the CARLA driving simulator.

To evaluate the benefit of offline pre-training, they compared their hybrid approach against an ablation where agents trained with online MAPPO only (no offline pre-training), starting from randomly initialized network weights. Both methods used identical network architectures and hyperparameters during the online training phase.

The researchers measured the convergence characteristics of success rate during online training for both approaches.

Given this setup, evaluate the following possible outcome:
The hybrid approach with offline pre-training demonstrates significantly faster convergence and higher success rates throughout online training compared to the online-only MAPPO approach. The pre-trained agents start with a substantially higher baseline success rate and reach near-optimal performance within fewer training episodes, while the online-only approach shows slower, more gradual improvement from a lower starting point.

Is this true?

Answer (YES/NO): YES